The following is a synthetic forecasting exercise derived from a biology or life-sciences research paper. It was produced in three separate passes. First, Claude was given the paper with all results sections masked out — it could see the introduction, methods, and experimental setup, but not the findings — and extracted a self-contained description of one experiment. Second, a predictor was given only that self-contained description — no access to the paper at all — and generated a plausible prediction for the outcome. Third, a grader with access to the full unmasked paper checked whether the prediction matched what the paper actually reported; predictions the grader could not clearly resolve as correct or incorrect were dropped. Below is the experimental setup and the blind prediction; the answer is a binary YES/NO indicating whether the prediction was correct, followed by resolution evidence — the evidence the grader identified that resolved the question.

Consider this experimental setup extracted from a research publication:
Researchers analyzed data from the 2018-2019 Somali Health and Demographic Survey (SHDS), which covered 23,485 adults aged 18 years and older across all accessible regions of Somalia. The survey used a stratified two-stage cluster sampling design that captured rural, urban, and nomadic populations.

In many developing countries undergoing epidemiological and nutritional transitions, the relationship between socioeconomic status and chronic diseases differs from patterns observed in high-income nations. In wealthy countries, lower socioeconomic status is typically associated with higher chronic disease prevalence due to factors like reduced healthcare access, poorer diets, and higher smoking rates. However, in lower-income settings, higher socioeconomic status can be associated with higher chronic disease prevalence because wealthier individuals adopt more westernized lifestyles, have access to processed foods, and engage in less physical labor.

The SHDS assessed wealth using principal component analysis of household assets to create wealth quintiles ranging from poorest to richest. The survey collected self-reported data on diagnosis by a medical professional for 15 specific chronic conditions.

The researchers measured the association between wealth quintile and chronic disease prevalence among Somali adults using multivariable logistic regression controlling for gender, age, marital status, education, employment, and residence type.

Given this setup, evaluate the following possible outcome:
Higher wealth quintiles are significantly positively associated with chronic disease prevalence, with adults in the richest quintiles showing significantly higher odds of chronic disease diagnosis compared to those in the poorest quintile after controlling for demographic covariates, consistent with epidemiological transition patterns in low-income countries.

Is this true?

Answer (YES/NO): YES